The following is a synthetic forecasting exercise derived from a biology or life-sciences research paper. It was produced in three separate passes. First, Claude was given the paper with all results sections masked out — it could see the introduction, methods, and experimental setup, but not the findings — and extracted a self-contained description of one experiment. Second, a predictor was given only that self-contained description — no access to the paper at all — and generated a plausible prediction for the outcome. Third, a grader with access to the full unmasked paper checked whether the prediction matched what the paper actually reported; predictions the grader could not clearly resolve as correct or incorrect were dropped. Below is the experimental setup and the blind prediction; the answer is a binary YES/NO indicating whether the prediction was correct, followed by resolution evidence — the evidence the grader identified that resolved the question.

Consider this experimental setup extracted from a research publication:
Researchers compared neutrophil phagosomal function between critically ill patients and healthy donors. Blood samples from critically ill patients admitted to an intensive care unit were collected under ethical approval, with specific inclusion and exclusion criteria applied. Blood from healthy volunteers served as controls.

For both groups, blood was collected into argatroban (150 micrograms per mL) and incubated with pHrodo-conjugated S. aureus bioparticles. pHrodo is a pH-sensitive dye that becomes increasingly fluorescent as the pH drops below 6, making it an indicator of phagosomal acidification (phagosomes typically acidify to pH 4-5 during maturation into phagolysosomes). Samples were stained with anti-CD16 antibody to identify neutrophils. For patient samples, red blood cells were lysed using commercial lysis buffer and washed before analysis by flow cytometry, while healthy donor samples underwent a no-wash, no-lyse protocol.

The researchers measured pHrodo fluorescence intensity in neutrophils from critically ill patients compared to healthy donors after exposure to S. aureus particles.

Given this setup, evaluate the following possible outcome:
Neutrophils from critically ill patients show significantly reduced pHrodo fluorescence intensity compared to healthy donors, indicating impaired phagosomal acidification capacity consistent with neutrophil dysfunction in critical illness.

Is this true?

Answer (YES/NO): NO